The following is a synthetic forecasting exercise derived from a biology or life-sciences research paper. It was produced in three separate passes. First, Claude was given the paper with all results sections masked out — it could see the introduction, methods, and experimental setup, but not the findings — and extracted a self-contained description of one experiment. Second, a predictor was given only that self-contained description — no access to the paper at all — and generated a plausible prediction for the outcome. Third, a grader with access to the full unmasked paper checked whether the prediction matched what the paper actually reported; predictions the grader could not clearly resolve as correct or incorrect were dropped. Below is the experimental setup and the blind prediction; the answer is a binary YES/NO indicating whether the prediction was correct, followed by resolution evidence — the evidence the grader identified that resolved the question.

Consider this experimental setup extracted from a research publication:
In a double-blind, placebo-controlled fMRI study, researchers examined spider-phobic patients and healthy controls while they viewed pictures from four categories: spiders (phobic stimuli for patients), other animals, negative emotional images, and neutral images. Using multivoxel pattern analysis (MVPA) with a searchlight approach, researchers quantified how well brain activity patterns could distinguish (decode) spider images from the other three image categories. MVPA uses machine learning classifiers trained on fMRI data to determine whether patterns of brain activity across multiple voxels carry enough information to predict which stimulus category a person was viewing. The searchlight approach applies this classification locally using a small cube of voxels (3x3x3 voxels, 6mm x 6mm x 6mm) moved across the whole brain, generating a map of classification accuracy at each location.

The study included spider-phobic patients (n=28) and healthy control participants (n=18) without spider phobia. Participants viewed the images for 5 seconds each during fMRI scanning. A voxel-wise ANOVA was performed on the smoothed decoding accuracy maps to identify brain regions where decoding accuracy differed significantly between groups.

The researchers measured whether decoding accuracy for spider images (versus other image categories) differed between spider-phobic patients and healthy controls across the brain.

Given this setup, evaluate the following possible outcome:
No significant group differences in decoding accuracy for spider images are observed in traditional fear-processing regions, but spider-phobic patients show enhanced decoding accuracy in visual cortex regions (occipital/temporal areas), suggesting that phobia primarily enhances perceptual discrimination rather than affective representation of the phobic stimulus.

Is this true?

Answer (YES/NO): NO